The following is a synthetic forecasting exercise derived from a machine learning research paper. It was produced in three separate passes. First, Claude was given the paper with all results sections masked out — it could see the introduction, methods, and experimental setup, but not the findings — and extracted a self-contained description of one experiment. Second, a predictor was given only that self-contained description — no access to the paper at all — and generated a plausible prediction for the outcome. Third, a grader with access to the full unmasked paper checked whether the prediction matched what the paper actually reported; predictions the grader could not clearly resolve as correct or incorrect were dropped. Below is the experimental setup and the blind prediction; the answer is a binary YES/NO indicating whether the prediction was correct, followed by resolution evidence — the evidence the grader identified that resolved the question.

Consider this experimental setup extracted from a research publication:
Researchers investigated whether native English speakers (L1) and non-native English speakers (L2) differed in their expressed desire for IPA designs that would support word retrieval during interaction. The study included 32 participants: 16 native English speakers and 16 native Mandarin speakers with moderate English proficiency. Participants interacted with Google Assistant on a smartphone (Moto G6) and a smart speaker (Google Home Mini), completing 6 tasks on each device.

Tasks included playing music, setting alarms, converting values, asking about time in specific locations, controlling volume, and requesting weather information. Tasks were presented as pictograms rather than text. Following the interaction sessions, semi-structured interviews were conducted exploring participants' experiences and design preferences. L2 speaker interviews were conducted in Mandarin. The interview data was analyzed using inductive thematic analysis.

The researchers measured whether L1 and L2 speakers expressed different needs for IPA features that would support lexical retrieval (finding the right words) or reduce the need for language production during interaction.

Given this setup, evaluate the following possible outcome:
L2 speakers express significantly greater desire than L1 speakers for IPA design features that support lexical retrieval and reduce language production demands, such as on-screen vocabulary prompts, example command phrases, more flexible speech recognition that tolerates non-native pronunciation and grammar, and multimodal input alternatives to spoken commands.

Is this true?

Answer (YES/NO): YES